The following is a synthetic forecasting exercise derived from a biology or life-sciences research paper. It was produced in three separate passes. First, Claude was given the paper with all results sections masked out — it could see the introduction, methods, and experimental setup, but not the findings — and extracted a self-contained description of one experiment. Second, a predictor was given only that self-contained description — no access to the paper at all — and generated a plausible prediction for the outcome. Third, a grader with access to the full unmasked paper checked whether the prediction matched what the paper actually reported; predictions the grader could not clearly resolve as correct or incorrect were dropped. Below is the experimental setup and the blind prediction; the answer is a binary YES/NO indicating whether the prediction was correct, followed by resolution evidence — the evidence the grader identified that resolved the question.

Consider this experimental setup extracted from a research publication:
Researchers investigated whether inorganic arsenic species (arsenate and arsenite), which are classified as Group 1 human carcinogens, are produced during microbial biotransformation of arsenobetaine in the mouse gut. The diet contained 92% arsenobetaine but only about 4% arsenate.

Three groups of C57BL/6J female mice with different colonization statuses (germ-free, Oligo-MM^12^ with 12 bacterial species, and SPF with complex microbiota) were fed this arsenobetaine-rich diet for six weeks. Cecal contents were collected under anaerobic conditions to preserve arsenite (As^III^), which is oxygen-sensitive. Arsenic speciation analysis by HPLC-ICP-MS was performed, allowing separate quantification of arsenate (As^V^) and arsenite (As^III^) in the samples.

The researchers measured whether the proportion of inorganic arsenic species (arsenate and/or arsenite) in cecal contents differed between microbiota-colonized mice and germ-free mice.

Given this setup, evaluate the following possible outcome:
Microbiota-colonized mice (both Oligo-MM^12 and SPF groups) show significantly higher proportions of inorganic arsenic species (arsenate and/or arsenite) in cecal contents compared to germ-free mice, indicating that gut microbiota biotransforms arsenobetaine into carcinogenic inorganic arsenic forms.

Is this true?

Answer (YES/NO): YES